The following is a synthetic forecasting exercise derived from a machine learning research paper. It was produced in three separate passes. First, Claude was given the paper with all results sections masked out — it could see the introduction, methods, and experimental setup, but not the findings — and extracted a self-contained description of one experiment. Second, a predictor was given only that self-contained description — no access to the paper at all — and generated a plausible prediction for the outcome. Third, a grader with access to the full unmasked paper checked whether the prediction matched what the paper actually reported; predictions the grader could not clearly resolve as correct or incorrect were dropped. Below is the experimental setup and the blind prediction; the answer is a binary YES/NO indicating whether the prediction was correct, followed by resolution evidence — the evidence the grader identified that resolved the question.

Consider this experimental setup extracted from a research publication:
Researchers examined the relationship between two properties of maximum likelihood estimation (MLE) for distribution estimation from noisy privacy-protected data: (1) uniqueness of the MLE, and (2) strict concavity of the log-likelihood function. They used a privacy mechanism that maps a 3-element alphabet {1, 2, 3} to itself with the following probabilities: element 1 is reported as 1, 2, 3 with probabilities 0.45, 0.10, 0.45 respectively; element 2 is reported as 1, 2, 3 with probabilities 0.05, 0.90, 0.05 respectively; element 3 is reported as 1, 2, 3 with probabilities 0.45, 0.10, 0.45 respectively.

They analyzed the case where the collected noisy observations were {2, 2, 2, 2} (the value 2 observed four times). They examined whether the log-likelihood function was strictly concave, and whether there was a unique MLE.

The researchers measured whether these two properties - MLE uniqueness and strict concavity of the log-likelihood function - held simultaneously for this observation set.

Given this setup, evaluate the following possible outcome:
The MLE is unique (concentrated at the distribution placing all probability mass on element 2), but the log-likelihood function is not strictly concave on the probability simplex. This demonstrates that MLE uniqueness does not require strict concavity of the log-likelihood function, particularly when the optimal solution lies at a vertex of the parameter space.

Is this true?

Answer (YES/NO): YES